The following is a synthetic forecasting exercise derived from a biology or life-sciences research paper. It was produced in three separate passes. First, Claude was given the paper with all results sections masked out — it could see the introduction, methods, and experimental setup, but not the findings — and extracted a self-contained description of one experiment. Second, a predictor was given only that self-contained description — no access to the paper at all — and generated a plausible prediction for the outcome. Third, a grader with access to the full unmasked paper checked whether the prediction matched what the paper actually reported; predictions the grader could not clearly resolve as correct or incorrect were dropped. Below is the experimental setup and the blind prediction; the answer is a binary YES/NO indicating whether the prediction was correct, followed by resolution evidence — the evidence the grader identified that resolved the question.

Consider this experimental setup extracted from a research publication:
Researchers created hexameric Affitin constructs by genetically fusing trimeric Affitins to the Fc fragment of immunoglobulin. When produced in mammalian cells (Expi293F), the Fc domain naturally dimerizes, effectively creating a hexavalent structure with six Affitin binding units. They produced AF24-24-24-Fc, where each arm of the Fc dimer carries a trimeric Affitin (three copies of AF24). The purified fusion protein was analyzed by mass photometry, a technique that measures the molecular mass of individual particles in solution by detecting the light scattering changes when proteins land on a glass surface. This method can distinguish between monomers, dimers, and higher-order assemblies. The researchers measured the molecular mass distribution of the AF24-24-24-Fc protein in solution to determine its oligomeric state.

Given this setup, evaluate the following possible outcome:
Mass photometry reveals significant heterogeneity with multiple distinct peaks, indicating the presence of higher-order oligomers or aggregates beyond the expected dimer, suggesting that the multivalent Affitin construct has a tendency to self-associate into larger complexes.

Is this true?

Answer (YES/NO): NO